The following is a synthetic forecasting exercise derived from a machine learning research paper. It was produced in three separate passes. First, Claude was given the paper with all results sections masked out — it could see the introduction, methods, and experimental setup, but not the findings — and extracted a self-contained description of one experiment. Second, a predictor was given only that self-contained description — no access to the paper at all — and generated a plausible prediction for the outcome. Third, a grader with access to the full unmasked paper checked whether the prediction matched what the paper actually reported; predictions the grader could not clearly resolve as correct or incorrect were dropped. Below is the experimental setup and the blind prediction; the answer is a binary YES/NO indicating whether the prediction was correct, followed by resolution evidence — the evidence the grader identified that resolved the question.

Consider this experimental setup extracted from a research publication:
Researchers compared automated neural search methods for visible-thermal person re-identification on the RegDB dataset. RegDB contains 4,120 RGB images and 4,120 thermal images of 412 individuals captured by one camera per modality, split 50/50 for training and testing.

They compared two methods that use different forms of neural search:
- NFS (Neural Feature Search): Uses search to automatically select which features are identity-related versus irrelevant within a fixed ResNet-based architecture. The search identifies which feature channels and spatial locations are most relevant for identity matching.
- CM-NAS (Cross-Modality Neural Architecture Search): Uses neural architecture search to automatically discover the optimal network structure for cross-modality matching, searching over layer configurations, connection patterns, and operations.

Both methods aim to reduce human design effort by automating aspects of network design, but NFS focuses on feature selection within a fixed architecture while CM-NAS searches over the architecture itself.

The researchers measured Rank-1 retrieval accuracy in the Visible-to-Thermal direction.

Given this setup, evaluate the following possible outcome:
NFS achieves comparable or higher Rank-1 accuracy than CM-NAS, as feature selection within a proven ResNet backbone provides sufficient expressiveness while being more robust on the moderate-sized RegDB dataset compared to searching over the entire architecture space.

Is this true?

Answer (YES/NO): NO